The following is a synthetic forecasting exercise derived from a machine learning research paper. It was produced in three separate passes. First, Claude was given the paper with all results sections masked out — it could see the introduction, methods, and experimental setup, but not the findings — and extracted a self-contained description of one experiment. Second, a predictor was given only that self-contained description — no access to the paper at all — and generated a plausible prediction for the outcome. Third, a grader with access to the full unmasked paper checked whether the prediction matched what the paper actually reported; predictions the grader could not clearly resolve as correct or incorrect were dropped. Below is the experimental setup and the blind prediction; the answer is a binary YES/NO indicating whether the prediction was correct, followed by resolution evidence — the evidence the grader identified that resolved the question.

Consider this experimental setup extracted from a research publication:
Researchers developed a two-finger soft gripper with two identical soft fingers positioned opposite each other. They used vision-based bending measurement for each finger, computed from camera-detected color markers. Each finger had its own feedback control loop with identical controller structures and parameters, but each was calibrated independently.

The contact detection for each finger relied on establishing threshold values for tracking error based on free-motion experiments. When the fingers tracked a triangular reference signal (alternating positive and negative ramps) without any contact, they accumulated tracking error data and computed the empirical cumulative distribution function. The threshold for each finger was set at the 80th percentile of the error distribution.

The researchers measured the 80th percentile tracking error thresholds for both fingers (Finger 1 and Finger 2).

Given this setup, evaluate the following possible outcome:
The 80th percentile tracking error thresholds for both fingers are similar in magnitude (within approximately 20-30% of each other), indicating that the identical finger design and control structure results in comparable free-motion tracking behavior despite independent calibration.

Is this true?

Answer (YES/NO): YES